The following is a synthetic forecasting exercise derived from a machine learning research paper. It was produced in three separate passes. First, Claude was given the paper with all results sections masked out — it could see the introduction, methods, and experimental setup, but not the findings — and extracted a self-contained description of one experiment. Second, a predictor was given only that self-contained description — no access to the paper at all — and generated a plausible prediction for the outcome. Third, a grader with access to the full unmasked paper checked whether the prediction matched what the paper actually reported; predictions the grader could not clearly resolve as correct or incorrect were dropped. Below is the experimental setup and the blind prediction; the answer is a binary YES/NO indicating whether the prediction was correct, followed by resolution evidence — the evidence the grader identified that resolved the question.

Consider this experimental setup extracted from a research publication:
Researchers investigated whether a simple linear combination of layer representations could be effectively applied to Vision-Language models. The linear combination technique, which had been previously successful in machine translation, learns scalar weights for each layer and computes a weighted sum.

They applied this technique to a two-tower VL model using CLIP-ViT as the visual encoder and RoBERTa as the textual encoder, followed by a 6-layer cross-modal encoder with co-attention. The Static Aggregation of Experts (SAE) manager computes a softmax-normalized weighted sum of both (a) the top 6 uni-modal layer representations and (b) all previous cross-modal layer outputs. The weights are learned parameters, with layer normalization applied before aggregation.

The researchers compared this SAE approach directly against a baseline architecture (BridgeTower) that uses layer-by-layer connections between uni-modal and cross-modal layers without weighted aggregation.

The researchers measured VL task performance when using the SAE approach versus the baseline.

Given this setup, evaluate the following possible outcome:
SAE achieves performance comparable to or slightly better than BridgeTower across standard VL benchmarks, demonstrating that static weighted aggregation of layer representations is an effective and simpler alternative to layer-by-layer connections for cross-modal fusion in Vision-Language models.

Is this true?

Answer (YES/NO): NO